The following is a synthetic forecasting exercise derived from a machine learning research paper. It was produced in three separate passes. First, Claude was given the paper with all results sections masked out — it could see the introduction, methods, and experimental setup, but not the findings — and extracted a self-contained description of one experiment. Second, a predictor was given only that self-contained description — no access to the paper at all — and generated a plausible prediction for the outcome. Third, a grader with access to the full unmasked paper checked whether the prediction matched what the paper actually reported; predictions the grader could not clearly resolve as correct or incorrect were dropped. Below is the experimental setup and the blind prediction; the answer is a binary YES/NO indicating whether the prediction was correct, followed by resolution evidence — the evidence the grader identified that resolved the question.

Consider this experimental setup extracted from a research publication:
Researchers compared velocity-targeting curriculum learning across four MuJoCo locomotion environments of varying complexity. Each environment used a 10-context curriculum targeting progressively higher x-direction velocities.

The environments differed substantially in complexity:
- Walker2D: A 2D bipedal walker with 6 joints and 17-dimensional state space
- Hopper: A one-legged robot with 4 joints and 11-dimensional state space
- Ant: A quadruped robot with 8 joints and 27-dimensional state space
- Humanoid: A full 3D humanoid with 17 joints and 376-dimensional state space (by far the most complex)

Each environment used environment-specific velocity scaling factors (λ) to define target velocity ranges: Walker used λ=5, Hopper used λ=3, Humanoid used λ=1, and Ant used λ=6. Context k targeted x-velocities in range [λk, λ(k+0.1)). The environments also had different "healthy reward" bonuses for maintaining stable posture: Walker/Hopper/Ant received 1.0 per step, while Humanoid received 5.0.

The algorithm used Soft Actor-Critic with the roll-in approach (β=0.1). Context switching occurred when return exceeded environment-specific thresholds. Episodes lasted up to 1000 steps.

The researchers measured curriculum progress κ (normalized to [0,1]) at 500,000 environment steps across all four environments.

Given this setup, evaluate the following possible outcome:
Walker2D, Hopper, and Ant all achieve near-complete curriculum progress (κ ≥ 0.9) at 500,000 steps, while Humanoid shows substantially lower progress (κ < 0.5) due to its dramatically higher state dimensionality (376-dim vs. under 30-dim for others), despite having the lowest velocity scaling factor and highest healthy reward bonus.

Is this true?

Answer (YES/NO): NO